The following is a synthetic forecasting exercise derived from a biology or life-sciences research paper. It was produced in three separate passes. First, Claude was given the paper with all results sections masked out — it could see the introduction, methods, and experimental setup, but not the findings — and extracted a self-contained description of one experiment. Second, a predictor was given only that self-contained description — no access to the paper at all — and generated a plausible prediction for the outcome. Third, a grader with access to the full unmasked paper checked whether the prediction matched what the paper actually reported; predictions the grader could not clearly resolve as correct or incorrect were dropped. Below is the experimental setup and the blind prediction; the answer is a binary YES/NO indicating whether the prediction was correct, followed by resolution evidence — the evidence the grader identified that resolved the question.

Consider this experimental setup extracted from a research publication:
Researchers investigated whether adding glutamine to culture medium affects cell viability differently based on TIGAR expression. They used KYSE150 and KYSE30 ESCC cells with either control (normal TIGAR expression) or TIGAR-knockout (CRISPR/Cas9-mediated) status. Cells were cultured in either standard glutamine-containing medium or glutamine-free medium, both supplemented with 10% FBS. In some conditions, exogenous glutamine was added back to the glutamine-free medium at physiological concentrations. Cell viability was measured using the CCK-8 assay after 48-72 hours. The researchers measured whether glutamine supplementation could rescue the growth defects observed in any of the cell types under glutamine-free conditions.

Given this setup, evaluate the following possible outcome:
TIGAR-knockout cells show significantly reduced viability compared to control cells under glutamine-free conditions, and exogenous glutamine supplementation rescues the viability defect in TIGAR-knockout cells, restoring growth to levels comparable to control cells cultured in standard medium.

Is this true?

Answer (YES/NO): NO